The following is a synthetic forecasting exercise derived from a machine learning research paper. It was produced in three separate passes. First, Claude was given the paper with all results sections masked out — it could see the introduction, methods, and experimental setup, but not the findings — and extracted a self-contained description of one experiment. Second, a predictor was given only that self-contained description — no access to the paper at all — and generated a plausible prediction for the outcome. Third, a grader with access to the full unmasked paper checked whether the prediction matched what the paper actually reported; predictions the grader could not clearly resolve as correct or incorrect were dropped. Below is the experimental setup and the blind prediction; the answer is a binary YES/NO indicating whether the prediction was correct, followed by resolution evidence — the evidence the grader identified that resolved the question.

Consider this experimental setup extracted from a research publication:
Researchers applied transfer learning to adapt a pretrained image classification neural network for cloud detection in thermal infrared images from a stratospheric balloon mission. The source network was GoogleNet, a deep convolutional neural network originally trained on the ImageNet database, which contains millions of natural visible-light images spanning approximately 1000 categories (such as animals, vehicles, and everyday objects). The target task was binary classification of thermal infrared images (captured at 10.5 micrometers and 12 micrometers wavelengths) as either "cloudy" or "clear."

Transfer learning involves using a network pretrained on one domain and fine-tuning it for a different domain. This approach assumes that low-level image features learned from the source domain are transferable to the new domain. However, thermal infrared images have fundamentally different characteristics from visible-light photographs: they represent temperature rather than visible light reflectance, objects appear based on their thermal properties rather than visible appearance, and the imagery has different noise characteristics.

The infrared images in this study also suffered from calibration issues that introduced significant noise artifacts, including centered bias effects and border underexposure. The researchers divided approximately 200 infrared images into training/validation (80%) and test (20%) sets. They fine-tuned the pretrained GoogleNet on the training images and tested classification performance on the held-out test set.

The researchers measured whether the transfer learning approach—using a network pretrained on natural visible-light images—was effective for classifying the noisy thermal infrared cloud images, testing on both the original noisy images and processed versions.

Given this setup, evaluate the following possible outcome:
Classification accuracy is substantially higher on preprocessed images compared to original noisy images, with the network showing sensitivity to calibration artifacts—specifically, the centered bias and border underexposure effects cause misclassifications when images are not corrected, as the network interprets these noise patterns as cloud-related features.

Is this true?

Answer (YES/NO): NO